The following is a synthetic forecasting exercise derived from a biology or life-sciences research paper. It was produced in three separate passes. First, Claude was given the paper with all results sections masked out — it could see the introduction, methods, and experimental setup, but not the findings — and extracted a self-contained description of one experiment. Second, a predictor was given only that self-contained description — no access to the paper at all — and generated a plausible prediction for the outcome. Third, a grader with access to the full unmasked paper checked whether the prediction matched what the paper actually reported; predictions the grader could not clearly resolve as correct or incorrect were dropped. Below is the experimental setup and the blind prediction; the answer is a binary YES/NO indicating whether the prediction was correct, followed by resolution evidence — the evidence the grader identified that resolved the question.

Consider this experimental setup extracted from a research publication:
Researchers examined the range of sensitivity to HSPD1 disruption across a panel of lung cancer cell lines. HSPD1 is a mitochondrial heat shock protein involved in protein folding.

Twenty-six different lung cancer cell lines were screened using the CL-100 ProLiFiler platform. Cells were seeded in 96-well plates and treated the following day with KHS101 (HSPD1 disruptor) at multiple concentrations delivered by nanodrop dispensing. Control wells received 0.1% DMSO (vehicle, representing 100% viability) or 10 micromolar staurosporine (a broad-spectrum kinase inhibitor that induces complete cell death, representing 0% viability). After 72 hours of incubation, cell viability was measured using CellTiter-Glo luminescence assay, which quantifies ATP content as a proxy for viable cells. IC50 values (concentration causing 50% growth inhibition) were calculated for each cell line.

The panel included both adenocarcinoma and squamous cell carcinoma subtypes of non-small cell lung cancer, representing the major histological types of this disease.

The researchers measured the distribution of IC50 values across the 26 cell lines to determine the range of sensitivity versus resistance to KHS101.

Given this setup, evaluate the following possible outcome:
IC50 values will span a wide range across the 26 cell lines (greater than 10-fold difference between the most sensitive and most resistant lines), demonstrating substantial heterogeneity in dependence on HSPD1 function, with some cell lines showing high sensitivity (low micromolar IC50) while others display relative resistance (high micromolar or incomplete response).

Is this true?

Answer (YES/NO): NO